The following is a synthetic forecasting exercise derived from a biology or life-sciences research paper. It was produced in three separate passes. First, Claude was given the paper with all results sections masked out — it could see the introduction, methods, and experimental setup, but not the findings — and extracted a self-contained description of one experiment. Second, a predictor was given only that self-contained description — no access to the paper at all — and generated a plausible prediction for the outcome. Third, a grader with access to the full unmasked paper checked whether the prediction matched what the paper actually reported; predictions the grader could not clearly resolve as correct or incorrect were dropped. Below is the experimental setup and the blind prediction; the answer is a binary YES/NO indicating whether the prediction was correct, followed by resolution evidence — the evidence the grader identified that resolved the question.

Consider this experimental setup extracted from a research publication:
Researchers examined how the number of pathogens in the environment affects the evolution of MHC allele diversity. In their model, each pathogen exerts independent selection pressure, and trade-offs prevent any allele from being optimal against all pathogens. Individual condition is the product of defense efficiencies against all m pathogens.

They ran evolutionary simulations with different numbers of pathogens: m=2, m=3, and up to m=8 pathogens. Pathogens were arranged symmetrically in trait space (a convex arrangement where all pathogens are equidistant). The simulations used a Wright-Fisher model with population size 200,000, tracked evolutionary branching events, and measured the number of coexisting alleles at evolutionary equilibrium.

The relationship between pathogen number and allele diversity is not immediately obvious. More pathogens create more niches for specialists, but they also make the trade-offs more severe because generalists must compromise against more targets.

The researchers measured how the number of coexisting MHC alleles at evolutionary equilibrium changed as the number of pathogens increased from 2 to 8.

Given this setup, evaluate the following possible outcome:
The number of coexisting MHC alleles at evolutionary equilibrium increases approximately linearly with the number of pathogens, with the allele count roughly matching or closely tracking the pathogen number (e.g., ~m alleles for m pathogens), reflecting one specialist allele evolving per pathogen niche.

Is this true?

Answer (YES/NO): NO